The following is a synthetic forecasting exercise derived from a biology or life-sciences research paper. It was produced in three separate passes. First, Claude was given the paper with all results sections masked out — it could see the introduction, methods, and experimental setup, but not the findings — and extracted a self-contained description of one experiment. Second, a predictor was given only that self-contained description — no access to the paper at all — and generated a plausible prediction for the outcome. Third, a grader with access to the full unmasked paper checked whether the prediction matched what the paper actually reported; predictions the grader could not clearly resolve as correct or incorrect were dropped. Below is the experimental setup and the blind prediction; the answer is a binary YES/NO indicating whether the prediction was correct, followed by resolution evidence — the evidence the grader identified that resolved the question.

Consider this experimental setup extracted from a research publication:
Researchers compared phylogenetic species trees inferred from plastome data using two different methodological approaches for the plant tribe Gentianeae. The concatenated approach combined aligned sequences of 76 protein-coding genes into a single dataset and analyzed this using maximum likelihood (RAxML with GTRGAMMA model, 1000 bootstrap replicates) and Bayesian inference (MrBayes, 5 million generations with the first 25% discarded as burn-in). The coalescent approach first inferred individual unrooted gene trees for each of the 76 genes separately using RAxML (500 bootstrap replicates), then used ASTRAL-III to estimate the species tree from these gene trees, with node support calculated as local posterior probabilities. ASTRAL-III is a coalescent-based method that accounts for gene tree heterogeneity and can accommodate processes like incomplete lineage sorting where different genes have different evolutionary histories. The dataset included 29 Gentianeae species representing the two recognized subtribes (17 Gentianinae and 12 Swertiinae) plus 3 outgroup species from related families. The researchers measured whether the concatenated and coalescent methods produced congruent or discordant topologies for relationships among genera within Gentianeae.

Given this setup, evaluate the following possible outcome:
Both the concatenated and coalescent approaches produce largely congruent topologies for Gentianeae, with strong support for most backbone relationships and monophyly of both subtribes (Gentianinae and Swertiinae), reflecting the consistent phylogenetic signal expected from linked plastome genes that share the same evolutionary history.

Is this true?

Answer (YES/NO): NO